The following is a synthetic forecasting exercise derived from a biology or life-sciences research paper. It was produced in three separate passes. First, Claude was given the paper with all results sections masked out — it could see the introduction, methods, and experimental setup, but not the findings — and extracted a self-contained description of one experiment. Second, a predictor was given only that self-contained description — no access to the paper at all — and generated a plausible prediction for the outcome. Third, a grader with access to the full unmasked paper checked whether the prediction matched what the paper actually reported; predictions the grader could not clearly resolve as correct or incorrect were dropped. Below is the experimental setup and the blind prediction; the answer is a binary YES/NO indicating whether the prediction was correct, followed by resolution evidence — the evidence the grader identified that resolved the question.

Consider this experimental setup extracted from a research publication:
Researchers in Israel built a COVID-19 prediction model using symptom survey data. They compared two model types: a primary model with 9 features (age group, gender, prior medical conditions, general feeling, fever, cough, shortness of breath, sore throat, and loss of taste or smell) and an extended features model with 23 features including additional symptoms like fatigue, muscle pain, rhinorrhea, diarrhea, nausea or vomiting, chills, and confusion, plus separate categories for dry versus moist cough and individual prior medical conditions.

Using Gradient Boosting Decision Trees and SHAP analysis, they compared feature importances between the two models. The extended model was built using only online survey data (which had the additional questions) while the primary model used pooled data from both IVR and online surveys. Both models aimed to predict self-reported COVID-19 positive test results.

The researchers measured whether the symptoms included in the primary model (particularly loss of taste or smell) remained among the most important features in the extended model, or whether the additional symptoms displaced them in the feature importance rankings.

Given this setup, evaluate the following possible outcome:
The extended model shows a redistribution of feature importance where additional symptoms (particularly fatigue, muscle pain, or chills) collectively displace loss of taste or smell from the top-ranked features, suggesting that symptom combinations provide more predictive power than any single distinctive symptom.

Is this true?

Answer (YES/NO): NO